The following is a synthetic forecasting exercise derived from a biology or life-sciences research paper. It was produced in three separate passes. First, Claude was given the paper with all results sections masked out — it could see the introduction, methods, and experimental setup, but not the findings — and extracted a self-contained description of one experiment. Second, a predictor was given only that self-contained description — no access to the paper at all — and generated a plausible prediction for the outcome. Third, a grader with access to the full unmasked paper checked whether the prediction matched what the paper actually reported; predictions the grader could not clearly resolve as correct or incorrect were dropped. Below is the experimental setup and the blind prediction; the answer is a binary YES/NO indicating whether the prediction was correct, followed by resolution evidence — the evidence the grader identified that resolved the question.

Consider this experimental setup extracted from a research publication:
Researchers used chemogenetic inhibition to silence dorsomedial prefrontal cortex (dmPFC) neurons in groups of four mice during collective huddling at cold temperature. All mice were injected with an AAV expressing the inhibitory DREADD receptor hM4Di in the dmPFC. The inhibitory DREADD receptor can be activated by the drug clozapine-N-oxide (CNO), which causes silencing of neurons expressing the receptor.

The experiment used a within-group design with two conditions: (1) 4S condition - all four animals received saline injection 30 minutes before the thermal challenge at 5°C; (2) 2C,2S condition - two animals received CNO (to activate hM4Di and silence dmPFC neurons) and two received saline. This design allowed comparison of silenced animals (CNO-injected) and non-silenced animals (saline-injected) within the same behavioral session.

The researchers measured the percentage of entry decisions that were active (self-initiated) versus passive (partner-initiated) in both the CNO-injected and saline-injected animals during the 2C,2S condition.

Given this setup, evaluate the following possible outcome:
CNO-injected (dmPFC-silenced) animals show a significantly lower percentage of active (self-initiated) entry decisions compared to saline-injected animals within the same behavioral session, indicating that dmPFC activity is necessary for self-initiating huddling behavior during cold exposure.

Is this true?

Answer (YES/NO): YES